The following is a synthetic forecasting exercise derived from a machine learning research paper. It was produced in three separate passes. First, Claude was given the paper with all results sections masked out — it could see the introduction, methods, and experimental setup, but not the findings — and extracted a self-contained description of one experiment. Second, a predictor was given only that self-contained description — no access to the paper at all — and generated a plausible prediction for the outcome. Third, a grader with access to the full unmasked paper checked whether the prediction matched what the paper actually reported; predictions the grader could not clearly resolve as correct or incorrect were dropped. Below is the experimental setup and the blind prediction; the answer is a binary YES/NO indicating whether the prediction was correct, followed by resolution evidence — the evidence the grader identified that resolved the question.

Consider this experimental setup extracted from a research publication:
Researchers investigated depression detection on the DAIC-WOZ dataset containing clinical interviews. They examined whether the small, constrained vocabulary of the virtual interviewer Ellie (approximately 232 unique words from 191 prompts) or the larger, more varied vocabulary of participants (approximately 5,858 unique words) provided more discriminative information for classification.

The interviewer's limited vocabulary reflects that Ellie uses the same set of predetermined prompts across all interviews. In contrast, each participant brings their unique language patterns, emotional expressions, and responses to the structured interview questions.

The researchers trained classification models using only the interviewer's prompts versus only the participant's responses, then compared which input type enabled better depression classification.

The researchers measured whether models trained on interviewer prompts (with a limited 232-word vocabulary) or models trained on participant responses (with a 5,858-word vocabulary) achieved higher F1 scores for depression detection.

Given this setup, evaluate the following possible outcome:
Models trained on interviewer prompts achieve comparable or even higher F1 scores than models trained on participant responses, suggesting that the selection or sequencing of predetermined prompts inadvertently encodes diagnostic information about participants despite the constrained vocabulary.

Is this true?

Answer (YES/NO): YES